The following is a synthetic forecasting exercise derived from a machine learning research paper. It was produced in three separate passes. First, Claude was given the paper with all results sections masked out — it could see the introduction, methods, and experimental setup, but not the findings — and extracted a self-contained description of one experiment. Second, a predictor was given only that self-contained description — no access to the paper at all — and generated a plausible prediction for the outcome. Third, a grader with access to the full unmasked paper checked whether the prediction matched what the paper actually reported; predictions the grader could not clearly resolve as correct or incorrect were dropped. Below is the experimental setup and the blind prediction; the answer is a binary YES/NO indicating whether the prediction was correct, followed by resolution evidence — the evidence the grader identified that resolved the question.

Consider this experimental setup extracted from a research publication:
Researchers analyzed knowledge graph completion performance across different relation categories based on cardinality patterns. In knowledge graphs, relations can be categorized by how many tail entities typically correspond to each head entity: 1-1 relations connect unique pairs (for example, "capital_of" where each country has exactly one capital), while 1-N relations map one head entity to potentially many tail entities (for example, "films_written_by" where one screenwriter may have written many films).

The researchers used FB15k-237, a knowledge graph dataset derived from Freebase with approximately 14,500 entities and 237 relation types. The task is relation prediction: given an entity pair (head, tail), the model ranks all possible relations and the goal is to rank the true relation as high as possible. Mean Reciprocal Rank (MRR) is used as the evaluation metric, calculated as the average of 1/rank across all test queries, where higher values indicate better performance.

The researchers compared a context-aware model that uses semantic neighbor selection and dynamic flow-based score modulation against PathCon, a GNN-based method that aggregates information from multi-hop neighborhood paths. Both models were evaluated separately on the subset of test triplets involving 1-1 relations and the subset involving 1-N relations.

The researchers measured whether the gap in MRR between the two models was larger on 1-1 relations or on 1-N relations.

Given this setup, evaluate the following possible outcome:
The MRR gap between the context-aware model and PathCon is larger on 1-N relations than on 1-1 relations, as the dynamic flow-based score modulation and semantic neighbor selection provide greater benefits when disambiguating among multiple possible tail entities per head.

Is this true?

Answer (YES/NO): YES